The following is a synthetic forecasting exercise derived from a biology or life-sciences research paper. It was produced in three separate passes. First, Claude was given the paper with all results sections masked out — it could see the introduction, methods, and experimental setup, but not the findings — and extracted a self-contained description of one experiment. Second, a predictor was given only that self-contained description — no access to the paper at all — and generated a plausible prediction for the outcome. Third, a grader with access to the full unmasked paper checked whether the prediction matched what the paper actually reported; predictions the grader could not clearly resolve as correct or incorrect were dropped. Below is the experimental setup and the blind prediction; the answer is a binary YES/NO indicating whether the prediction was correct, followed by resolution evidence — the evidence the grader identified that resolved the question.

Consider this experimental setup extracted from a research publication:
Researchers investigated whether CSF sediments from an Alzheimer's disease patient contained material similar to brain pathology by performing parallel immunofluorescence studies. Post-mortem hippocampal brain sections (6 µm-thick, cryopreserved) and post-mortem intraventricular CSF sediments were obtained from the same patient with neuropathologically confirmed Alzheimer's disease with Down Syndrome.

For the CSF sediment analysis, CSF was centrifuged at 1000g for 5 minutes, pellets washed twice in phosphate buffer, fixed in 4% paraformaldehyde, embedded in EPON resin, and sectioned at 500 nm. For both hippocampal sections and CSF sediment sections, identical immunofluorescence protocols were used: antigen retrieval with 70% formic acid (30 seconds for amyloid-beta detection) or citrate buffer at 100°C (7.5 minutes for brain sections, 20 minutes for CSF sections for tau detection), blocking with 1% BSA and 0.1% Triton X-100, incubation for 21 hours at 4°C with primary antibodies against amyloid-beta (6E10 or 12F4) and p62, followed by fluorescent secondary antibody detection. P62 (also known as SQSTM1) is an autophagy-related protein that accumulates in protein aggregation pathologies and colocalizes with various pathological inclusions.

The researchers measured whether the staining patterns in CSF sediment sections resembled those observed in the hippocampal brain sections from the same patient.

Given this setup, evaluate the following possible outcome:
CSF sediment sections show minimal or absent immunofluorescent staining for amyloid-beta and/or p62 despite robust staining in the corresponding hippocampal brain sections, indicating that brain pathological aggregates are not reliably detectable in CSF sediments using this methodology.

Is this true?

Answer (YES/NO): NO